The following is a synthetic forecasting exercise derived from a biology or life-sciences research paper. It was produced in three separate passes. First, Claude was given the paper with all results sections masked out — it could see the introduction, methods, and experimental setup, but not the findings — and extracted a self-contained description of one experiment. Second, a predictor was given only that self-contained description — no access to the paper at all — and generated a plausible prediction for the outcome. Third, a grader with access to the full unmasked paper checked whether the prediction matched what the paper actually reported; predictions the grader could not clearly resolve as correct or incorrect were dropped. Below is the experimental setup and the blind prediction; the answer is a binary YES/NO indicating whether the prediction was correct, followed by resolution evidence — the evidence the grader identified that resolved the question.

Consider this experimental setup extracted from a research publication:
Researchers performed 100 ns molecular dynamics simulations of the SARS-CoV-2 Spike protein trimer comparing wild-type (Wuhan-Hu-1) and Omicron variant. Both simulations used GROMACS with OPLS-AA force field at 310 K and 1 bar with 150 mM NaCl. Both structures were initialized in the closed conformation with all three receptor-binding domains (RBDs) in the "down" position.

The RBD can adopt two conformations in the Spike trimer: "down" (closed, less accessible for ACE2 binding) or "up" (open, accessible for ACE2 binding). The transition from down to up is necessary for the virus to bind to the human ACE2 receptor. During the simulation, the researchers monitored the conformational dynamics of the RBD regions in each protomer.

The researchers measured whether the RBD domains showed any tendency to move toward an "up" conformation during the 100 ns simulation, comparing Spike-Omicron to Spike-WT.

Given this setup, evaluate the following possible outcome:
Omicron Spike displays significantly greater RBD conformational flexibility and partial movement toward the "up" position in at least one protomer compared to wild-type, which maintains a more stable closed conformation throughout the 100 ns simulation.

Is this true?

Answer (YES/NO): YES